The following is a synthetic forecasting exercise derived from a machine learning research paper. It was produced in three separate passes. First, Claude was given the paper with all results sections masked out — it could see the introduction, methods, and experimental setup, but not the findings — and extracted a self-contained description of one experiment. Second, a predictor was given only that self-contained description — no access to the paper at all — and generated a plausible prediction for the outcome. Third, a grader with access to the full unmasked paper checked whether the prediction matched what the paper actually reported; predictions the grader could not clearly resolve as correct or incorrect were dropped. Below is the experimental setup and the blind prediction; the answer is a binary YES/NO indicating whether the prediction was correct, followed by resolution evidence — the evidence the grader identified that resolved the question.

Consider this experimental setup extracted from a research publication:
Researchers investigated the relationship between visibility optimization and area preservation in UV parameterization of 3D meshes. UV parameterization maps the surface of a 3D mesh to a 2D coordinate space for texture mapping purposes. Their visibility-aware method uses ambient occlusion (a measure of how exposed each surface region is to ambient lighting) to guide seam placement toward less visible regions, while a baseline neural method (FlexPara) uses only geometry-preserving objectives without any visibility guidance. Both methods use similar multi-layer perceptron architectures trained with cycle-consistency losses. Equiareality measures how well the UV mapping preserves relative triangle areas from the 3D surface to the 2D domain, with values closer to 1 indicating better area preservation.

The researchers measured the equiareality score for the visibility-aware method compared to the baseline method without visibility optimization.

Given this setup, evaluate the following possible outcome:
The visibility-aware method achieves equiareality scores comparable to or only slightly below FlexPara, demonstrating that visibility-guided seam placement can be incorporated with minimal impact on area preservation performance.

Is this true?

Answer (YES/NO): NO